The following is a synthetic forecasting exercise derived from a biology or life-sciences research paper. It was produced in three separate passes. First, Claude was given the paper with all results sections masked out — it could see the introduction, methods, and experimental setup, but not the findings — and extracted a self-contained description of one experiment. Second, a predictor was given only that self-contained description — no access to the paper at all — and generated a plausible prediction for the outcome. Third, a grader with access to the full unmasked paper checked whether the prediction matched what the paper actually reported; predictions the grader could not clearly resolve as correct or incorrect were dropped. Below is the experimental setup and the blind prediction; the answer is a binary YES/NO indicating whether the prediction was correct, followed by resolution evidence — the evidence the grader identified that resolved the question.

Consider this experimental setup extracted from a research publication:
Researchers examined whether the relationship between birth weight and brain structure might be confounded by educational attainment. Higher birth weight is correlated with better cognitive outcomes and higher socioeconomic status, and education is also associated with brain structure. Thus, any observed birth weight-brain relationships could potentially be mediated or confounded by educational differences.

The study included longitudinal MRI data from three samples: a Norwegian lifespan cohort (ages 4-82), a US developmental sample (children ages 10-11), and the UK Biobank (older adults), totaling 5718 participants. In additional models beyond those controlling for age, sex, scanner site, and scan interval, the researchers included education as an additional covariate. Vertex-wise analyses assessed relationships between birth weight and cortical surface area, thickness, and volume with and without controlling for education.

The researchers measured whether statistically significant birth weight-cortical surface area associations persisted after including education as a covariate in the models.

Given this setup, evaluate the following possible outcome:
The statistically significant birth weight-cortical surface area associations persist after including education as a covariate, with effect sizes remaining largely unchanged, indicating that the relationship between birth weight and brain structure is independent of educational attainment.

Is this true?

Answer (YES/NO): YES